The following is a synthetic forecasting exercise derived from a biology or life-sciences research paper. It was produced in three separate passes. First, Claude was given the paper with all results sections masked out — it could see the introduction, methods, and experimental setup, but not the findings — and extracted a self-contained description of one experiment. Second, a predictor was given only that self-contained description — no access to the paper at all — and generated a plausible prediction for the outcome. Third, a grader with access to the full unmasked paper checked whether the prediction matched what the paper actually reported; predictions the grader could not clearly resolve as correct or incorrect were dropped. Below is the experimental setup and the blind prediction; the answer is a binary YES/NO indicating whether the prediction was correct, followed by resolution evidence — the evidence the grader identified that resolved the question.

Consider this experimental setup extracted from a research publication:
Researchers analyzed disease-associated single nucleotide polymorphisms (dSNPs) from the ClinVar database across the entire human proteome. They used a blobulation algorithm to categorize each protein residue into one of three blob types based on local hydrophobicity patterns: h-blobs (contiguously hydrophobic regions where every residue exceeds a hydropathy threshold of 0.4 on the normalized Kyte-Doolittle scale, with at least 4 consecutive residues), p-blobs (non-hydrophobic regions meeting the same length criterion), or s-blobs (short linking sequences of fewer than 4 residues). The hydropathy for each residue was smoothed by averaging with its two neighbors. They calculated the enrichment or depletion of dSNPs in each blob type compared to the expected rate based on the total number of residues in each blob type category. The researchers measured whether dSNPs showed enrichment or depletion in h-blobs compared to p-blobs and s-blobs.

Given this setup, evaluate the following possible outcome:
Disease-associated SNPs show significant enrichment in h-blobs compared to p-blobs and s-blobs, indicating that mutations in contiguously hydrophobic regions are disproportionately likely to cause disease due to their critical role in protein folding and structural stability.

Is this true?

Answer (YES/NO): YES